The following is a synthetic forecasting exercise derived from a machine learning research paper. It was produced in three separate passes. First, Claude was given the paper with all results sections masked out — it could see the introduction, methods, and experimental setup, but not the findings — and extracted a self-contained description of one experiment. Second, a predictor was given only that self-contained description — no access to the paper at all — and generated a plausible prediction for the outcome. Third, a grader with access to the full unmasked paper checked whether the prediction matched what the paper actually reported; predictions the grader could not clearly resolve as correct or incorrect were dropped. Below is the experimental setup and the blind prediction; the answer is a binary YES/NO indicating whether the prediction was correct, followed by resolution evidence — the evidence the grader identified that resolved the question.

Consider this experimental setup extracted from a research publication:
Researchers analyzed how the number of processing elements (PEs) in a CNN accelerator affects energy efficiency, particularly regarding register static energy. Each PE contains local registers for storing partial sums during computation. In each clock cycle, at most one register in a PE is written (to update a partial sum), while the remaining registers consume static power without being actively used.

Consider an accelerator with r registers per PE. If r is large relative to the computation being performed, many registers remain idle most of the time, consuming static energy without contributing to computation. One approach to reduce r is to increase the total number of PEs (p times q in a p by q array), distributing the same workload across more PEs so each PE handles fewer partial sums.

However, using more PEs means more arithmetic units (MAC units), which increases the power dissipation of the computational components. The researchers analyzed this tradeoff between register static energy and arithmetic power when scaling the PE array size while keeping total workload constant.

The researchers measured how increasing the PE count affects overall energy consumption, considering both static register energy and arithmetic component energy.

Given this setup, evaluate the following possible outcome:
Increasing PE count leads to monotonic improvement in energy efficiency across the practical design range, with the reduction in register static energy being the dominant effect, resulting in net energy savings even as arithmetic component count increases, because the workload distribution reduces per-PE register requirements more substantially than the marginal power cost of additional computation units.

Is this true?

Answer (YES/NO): NO